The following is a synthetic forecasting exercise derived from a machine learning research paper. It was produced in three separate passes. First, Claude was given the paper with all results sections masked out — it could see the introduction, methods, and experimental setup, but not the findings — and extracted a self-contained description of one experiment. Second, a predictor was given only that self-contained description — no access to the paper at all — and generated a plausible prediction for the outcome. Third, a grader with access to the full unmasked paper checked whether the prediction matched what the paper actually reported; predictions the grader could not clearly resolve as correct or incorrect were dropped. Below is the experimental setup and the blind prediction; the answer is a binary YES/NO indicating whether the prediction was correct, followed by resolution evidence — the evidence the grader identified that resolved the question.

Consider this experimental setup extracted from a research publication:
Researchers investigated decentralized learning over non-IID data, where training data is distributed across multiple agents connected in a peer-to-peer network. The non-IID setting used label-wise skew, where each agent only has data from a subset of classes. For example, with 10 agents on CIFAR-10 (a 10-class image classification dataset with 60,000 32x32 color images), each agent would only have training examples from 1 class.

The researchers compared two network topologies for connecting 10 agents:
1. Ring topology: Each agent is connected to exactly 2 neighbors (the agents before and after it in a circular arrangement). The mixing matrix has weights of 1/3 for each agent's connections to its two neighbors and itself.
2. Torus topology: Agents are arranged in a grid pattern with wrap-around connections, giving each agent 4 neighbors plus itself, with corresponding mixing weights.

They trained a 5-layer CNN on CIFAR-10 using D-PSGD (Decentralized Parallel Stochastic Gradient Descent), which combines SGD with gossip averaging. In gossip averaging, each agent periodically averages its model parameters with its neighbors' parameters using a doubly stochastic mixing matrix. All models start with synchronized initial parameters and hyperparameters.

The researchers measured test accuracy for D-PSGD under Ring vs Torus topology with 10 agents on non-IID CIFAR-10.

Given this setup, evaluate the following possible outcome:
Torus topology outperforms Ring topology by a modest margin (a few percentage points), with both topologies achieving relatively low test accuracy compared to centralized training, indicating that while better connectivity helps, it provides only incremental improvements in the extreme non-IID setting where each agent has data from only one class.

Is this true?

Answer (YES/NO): NO